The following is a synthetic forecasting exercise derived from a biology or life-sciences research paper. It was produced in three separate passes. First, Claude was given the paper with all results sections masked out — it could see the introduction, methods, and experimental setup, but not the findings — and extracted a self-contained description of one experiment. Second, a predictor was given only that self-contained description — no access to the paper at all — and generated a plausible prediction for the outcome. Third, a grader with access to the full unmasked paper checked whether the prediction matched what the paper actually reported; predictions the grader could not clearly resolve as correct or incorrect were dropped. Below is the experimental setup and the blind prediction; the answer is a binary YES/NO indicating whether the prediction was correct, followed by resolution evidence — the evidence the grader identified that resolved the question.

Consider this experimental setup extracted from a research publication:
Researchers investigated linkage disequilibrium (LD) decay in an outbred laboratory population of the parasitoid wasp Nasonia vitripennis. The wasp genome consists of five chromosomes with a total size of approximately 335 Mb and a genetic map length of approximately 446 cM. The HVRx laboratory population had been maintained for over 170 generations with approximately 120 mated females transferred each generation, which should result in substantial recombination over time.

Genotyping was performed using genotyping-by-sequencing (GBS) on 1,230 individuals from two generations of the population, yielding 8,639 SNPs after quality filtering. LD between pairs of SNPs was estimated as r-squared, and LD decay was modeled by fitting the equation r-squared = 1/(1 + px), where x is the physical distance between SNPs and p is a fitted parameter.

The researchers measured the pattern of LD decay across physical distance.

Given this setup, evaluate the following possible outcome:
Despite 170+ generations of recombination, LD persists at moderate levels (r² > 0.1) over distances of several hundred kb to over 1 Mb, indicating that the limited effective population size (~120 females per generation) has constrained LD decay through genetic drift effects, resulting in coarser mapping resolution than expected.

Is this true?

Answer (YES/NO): NO